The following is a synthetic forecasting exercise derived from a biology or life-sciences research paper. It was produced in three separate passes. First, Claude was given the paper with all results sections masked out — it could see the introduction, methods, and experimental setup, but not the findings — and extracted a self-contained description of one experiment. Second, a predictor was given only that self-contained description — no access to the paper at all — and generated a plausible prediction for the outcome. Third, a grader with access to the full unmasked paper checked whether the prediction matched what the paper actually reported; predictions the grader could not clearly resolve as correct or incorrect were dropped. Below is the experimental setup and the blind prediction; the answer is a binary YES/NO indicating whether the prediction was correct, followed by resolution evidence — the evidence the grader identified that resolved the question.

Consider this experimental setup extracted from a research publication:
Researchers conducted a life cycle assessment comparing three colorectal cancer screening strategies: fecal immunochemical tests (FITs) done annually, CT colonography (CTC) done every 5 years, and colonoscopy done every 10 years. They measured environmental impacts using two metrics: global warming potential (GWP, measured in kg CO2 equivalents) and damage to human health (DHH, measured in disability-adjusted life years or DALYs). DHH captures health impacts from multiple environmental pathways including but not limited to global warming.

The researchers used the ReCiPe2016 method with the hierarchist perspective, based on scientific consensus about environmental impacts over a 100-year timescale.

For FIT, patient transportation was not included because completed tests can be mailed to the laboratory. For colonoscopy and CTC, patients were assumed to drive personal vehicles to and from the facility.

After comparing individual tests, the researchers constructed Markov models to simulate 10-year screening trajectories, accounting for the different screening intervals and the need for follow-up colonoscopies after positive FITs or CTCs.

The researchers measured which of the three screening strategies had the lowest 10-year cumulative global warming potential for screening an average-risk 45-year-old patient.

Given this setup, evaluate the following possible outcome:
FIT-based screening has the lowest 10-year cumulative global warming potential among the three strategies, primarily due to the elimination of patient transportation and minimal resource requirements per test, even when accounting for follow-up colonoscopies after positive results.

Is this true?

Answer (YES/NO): YES